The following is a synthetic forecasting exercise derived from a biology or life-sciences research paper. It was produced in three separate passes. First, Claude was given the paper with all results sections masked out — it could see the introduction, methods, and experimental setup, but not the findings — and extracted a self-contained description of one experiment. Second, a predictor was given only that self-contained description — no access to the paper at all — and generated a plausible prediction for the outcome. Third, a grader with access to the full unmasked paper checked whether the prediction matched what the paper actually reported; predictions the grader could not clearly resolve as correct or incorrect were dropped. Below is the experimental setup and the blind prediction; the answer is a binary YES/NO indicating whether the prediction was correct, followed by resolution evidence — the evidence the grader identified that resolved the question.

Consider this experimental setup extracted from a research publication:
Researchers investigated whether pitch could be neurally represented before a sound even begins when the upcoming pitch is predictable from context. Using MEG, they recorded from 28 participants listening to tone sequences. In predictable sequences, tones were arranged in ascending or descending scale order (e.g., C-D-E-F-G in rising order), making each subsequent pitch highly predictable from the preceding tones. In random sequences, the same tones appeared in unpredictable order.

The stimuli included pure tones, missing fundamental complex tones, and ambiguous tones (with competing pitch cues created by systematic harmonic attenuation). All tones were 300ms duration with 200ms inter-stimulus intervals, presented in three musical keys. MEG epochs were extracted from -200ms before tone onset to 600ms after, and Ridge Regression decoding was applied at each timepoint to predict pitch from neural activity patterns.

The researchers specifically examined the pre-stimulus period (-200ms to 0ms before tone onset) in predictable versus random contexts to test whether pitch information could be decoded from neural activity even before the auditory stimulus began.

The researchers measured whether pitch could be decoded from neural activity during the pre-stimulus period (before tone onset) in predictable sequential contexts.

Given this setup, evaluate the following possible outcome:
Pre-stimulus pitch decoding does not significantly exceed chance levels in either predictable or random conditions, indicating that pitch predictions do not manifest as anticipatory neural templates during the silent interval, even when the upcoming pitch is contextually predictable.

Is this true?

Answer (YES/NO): NO